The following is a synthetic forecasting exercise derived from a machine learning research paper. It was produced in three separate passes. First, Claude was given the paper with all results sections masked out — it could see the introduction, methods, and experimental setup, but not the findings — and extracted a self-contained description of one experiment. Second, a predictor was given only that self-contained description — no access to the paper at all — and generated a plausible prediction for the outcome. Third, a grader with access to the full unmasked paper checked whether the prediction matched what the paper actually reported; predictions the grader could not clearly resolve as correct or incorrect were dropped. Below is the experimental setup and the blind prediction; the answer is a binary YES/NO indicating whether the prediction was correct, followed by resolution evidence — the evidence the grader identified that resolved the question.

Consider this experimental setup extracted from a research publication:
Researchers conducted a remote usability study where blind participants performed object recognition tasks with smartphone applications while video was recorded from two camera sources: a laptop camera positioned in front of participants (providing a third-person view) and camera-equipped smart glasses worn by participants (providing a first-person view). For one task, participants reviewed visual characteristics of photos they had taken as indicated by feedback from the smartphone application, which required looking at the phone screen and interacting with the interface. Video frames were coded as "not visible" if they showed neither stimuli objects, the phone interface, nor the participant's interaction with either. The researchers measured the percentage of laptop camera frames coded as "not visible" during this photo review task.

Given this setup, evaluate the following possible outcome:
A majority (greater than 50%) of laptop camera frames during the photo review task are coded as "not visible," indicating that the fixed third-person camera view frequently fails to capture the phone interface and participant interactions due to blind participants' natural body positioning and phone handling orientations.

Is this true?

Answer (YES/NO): YES